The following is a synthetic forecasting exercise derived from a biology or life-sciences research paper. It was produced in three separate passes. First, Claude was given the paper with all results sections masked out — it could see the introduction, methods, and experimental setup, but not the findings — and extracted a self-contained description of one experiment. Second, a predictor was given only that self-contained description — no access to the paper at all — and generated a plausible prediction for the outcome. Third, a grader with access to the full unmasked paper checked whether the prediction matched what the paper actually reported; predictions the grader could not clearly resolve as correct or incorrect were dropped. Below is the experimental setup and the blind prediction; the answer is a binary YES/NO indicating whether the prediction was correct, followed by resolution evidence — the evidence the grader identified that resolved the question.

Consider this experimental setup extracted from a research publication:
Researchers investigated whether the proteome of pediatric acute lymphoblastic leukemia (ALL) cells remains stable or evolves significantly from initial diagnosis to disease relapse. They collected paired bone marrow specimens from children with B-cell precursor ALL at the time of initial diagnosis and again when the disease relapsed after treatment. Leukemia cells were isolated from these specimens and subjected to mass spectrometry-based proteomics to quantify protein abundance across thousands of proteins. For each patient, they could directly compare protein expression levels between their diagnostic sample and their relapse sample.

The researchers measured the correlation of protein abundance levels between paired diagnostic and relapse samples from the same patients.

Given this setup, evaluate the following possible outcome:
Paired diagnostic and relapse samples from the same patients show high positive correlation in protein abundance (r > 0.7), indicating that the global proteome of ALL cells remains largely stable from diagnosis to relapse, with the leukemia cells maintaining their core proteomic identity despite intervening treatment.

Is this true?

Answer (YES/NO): YES